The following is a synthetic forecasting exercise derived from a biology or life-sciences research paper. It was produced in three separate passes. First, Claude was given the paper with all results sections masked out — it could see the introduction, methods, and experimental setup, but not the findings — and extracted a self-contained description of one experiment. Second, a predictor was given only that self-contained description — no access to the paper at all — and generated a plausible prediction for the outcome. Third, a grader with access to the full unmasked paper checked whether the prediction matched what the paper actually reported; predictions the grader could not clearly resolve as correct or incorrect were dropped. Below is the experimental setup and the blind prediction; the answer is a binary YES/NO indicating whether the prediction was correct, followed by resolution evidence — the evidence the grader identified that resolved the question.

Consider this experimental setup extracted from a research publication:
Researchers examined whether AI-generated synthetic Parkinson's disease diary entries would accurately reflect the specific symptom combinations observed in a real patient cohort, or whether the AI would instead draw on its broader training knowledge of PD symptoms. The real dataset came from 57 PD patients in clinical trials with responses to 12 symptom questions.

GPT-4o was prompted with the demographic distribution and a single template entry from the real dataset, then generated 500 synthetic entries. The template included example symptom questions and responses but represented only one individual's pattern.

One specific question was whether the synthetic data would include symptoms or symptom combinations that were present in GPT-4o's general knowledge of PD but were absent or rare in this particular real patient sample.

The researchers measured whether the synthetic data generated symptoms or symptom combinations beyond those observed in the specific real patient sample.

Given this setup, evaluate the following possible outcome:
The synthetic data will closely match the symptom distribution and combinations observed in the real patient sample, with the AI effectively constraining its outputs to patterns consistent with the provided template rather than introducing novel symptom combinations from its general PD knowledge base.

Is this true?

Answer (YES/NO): NO